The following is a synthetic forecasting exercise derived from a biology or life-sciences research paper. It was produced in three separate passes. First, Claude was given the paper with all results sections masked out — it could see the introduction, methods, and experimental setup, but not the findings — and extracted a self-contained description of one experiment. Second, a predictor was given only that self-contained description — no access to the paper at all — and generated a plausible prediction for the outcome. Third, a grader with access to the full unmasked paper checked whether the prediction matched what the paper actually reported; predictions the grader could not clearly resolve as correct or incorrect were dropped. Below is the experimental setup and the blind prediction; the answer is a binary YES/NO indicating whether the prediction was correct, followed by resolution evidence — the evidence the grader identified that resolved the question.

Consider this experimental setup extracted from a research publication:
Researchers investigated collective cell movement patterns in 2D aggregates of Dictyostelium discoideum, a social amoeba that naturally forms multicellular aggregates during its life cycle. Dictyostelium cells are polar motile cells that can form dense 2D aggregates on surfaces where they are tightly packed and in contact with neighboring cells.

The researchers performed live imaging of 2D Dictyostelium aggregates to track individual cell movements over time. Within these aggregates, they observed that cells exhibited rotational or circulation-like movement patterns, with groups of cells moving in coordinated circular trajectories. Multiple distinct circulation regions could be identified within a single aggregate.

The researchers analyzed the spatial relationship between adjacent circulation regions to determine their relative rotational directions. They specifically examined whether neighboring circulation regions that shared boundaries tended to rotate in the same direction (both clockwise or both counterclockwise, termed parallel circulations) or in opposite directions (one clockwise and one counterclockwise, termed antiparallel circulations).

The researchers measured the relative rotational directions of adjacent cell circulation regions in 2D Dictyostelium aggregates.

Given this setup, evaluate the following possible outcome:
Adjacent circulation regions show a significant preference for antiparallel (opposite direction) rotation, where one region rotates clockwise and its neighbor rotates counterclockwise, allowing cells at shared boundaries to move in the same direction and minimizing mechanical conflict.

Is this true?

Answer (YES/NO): YES